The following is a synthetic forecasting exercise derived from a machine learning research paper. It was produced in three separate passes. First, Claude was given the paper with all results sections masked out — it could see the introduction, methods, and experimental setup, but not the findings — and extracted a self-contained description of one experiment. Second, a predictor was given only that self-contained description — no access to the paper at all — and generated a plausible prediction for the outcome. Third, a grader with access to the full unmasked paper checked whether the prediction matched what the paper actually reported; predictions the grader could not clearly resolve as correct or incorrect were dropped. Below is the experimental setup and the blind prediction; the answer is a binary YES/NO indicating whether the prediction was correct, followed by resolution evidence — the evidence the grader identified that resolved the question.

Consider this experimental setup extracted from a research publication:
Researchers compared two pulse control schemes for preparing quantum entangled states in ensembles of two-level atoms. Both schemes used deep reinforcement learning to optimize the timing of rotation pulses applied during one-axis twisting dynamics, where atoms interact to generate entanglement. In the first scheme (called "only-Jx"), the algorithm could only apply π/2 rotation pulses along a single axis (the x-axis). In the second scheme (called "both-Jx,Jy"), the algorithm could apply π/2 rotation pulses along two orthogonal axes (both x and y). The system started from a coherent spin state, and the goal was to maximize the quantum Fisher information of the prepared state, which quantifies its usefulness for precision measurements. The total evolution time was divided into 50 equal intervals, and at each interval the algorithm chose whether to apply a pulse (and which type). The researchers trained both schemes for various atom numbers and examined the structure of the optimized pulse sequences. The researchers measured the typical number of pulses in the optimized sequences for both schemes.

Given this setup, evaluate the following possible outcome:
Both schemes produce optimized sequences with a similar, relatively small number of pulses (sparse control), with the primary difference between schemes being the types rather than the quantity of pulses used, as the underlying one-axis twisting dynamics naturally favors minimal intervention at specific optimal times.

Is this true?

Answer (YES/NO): NO